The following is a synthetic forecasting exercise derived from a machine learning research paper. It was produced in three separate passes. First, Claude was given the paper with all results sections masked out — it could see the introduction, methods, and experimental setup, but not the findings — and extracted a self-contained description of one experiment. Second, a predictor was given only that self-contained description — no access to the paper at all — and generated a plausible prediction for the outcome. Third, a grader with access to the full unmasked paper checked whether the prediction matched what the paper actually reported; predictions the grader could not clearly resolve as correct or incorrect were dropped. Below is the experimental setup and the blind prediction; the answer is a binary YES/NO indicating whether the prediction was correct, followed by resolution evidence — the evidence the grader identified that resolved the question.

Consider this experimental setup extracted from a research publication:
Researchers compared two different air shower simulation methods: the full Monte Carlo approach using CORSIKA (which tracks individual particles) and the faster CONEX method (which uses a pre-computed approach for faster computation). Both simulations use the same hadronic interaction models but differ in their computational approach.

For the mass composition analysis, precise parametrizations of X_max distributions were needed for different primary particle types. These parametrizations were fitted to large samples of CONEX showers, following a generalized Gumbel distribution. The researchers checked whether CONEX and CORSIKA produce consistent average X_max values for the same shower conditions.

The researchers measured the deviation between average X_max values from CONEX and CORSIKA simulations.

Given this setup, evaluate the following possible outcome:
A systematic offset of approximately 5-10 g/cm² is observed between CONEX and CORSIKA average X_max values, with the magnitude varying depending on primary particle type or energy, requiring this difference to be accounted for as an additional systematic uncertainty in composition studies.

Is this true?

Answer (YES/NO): NO